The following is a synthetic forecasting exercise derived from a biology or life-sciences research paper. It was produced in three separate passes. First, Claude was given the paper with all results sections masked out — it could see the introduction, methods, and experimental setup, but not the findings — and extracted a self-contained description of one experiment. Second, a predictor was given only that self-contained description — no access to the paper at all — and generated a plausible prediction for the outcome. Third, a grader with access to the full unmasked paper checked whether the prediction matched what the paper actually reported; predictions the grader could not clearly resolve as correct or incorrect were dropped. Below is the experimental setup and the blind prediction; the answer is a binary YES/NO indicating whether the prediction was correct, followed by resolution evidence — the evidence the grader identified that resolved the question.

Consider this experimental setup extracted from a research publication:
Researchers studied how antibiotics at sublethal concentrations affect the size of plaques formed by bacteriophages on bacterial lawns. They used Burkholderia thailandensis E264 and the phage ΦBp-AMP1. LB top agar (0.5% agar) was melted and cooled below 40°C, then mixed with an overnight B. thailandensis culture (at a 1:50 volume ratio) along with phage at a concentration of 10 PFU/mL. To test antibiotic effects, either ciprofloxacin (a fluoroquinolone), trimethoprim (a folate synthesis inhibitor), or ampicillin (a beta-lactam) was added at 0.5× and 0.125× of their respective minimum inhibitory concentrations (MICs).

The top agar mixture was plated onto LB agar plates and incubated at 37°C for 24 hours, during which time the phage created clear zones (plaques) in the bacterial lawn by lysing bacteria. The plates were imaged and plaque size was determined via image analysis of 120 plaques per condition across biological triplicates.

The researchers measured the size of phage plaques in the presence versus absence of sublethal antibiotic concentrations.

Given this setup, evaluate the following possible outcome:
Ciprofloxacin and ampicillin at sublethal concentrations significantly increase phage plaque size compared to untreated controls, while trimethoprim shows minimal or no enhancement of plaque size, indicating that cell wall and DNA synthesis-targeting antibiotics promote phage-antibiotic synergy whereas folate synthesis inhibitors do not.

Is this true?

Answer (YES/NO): NO